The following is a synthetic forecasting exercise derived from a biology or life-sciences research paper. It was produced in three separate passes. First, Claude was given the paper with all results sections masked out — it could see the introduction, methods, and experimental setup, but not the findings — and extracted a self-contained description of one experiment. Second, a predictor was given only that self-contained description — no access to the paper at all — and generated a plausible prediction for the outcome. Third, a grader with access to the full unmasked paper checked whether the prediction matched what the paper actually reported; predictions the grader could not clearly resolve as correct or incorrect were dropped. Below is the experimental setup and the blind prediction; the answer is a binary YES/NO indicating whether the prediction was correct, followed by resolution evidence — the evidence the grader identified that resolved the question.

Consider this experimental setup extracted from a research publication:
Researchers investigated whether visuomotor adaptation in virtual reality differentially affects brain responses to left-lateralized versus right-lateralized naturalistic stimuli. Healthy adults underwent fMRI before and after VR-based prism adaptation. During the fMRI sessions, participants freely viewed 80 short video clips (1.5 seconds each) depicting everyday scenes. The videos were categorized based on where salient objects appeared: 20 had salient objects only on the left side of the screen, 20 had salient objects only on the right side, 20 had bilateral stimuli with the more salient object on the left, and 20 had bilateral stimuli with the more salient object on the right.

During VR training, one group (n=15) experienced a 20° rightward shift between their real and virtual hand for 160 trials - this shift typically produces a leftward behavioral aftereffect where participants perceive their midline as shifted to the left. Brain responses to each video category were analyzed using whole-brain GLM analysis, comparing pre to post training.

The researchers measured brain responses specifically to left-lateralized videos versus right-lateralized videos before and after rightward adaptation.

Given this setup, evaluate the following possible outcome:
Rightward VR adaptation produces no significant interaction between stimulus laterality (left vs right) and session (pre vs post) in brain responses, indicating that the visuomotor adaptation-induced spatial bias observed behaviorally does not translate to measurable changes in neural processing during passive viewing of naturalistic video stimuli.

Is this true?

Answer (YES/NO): NO